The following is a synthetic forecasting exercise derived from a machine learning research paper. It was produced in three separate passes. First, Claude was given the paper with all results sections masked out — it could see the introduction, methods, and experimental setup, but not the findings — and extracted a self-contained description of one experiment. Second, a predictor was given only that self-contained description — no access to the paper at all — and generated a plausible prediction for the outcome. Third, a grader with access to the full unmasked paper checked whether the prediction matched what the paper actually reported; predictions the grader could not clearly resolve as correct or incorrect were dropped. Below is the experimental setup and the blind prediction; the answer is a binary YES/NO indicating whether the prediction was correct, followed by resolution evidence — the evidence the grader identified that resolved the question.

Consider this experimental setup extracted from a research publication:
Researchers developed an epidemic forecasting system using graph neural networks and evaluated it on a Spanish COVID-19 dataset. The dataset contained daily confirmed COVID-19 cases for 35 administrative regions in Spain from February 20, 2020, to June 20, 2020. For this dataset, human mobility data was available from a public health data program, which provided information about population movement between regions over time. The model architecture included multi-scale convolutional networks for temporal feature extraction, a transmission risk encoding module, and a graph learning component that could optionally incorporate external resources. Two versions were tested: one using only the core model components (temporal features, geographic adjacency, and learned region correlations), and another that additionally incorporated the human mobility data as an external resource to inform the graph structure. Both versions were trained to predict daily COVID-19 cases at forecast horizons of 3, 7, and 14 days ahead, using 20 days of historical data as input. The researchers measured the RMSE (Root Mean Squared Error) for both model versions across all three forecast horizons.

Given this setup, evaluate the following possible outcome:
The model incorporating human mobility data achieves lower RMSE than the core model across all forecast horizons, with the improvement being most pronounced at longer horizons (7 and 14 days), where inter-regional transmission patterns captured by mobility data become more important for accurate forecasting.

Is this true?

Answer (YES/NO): NO